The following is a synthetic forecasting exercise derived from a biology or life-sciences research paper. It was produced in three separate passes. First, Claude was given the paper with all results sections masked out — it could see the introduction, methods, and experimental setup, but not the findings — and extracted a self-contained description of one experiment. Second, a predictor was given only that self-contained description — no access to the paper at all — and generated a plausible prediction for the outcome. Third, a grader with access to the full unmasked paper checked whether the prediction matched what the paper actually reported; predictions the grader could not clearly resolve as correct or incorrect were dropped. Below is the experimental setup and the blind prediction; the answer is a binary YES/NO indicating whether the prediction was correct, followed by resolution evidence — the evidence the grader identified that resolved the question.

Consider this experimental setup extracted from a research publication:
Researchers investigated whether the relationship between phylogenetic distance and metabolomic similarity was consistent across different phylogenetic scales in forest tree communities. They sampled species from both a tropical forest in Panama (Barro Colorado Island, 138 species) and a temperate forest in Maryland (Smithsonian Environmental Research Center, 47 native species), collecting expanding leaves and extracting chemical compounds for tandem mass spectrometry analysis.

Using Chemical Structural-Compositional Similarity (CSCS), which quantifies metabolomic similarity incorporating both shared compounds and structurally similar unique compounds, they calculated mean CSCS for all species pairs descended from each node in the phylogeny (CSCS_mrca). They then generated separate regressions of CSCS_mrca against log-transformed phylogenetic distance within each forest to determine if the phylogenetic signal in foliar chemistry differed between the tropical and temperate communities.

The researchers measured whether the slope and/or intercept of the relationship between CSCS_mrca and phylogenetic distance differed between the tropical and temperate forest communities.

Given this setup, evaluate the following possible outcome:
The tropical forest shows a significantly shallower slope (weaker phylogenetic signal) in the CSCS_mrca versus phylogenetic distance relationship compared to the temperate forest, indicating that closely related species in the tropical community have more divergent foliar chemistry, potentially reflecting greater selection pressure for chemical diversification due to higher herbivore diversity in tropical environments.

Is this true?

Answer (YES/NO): NO